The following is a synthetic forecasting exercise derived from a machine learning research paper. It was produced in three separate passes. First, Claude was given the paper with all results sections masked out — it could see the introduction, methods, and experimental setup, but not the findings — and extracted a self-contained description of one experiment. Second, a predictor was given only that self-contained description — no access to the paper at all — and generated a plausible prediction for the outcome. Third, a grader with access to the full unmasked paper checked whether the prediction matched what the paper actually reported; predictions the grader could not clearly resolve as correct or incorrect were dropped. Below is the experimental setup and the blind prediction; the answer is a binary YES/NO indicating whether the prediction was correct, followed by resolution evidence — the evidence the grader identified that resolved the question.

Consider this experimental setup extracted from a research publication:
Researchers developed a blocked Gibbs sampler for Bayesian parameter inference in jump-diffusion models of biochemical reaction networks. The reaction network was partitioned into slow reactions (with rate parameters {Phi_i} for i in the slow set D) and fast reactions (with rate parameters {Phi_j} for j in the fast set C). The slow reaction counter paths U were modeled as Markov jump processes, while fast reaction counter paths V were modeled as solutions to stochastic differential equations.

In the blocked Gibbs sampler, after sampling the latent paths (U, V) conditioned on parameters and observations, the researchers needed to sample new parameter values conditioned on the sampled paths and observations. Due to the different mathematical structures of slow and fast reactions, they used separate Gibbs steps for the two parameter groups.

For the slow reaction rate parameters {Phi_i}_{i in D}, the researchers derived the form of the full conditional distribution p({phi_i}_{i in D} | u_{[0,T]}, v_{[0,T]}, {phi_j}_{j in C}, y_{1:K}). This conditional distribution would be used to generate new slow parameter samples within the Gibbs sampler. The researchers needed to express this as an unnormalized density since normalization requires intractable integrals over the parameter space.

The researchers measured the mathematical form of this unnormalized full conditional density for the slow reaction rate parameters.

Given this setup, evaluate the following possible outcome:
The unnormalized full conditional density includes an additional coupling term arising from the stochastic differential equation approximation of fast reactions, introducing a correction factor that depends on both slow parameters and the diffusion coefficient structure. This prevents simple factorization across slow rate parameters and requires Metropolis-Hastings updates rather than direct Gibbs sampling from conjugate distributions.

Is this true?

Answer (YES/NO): NO